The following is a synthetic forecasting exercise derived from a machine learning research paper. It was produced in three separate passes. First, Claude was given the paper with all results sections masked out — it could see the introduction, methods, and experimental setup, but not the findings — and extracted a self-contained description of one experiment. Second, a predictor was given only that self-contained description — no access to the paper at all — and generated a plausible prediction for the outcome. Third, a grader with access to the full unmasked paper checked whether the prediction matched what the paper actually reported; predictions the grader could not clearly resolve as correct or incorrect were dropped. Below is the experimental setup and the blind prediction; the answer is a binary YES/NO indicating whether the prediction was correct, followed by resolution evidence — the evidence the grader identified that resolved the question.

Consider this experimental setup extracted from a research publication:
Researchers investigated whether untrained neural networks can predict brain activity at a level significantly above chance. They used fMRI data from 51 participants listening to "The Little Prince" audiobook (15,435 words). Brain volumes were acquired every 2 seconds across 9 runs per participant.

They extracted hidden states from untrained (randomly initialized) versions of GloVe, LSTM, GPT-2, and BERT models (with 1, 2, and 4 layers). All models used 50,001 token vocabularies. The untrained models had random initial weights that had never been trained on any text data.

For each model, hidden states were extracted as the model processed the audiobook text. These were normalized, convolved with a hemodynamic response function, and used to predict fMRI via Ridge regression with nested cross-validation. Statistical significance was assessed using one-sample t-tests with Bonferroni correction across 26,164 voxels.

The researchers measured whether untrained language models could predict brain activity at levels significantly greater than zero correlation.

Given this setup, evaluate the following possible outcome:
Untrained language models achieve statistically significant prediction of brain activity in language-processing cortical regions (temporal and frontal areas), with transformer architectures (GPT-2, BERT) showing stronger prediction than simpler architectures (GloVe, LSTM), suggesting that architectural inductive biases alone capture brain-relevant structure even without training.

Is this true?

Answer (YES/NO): NO